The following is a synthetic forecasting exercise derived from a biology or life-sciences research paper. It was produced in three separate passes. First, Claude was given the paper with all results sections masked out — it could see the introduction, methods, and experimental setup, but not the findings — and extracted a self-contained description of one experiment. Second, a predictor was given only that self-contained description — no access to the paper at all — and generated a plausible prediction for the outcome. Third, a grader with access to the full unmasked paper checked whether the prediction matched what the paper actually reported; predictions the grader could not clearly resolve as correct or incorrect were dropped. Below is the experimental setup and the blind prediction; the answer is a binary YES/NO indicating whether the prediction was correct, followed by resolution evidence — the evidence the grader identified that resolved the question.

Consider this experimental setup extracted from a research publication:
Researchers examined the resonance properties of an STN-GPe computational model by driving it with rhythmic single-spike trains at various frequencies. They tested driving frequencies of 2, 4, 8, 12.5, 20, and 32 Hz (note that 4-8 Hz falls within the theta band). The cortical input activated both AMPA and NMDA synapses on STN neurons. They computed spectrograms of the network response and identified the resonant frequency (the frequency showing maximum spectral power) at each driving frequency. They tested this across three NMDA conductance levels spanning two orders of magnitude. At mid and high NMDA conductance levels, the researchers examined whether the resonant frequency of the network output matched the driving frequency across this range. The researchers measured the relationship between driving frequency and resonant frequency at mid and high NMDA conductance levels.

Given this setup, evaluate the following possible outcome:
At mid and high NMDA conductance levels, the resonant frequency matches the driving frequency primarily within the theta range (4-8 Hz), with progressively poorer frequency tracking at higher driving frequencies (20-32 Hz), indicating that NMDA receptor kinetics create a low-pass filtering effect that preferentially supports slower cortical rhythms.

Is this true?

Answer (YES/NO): NO